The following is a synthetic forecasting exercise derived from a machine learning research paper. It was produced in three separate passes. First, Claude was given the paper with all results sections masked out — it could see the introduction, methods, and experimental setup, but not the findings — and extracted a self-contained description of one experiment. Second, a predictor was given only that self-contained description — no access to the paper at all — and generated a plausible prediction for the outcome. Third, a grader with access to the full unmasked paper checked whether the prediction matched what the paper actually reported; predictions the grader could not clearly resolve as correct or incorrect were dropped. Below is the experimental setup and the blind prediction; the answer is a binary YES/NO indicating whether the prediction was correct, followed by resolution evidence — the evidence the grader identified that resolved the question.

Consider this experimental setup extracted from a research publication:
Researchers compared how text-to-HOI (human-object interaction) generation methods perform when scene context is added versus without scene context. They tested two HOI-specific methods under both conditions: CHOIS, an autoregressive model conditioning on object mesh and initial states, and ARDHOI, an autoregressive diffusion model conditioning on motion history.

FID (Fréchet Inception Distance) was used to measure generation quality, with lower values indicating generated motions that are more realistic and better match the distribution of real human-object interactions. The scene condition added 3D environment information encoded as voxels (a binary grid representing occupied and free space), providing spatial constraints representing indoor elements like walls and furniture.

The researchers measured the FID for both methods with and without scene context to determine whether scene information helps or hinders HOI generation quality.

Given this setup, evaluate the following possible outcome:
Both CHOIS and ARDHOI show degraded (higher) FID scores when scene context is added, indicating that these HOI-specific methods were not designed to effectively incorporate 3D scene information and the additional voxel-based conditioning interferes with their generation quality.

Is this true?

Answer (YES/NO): YES